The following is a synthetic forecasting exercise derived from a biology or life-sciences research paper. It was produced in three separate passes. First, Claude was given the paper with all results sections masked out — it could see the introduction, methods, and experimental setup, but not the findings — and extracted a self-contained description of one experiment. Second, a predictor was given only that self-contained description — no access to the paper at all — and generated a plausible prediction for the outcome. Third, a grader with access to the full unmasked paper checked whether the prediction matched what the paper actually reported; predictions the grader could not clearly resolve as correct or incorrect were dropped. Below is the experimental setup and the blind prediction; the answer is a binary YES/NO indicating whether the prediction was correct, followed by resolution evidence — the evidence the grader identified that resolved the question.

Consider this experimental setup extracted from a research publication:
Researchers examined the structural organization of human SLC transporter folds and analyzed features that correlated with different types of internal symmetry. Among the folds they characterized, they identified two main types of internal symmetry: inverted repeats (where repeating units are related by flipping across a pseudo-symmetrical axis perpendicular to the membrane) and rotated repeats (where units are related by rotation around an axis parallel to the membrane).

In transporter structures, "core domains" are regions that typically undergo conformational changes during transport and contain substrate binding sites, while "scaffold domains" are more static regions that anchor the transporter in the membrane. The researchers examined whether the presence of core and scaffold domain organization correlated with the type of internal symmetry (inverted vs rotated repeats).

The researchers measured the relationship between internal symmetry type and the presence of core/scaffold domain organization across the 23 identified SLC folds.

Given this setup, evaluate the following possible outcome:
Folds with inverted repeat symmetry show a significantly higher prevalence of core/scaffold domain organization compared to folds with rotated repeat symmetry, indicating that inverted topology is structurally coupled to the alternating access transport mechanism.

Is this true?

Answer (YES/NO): NO